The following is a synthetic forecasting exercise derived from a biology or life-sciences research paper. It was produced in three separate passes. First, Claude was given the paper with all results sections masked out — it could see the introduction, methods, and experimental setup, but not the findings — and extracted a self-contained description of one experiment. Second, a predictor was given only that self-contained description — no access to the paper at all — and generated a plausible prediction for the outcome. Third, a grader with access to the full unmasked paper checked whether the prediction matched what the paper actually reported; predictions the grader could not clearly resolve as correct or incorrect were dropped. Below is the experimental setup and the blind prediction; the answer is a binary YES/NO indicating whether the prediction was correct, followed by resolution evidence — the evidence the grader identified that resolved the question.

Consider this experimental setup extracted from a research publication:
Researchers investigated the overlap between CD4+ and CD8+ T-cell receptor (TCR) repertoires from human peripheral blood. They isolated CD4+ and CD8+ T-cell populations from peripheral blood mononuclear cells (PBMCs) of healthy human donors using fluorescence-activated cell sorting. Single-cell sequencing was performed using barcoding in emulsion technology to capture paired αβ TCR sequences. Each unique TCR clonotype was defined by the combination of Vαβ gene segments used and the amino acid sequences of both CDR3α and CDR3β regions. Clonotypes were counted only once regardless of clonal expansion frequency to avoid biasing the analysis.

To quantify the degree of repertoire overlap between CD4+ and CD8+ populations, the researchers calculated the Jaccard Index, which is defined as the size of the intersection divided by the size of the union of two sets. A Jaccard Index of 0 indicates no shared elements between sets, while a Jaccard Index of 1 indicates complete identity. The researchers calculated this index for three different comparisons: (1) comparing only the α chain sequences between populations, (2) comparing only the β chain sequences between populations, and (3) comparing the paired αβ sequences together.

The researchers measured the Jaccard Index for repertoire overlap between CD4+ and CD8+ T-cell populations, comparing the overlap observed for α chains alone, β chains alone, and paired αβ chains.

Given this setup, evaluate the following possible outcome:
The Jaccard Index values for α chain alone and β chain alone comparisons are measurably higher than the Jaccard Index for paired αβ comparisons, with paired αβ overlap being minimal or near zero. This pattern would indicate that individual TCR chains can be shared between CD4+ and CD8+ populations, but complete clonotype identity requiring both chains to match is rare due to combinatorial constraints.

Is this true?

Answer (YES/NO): YES